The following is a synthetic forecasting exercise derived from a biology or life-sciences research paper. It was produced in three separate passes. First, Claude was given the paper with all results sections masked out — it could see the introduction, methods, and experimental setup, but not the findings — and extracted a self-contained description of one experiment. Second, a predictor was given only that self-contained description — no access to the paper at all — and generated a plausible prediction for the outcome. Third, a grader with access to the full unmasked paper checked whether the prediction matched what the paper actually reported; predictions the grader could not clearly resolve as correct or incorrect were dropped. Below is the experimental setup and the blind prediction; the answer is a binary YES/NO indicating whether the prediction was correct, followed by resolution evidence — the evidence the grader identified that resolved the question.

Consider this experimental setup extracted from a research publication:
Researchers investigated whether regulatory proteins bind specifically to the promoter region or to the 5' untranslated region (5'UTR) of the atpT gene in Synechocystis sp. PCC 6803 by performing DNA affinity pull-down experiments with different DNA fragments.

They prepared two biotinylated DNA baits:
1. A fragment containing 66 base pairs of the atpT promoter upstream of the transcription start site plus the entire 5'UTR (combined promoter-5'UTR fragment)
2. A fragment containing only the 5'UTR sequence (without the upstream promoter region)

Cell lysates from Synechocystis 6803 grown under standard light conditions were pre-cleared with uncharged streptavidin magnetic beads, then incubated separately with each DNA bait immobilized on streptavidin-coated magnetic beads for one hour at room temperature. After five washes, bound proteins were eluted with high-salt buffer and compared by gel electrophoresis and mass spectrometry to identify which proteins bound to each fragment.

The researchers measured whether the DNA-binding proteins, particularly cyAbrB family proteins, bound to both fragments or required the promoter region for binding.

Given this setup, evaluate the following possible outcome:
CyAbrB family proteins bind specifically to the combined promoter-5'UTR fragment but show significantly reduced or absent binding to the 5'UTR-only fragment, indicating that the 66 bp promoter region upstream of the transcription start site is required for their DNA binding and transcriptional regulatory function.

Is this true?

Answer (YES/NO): YES